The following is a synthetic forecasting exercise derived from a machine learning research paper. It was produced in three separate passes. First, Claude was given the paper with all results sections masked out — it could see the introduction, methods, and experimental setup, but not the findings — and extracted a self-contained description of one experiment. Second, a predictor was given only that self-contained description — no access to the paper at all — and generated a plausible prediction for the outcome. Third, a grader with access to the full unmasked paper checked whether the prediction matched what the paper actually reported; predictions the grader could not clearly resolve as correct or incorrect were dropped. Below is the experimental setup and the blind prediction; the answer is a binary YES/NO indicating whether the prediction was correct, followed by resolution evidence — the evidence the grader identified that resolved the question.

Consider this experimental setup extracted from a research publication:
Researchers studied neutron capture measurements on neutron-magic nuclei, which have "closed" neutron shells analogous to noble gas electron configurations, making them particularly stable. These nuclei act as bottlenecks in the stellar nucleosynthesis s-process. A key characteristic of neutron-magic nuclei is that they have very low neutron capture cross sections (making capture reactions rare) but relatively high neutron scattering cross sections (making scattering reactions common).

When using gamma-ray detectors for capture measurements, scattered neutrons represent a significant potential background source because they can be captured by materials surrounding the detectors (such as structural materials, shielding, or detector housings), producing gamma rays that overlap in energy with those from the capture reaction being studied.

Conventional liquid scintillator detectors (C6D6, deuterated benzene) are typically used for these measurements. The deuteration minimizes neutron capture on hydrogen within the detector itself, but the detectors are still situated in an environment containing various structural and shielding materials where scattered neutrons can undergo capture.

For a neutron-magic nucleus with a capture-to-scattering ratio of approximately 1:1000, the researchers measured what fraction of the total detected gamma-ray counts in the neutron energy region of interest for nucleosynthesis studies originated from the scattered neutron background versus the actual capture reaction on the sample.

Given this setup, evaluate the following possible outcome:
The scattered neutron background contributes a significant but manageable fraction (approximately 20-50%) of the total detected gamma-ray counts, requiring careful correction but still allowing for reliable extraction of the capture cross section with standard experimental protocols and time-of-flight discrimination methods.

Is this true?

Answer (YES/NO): NO